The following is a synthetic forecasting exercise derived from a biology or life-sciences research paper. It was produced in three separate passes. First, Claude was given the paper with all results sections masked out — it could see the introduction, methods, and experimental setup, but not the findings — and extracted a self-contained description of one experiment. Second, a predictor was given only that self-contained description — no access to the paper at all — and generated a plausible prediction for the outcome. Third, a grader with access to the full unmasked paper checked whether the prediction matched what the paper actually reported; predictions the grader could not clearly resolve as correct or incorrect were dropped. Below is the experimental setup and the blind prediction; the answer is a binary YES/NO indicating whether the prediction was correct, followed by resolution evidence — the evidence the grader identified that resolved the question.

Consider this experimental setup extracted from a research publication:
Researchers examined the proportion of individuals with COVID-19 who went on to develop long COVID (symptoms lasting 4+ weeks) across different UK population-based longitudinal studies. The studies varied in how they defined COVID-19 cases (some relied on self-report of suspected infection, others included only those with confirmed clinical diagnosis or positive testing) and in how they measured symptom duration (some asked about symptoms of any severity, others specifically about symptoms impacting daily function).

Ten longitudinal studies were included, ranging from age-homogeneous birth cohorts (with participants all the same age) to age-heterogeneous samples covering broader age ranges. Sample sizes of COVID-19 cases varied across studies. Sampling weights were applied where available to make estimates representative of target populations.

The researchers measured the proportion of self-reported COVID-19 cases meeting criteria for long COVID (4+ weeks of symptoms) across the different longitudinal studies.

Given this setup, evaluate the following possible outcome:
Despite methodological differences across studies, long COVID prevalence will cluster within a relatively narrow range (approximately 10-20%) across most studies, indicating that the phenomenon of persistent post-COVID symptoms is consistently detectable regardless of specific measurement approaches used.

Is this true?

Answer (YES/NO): NO